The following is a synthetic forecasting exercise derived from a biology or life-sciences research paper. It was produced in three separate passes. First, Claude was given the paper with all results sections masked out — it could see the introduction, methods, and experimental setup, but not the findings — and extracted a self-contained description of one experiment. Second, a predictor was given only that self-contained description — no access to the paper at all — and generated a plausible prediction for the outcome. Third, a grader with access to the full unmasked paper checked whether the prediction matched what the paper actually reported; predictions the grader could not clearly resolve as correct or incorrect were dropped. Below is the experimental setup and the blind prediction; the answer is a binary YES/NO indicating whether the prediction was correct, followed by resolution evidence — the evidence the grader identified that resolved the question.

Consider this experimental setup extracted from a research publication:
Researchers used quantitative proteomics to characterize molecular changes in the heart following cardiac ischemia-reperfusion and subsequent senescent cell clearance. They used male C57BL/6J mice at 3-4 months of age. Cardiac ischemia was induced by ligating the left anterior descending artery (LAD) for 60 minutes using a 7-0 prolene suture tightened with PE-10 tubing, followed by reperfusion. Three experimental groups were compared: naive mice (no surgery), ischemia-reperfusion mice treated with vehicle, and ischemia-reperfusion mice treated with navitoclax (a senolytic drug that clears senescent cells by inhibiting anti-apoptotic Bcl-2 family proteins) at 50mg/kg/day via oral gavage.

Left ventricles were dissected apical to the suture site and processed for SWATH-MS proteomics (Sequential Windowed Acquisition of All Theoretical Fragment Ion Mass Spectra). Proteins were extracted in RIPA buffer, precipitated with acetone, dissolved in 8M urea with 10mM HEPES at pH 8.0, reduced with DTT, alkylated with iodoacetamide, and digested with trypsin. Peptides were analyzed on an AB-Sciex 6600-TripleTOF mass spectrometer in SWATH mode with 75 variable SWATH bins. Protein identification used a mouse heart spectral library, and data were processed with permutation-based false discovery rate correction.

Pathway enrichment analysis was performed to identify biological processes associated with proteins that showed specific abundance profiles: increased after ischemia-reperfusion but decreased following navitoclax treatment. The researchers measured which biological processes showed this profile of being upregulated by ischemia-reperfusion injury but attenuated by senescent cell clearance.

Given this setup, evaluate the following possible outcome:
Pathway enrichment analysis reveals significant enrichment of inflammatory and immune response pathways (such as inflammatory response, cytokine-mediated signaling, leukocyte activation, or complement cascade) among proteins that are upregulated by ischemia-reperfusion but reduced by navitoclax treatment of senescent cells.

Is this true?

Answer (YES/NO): YES